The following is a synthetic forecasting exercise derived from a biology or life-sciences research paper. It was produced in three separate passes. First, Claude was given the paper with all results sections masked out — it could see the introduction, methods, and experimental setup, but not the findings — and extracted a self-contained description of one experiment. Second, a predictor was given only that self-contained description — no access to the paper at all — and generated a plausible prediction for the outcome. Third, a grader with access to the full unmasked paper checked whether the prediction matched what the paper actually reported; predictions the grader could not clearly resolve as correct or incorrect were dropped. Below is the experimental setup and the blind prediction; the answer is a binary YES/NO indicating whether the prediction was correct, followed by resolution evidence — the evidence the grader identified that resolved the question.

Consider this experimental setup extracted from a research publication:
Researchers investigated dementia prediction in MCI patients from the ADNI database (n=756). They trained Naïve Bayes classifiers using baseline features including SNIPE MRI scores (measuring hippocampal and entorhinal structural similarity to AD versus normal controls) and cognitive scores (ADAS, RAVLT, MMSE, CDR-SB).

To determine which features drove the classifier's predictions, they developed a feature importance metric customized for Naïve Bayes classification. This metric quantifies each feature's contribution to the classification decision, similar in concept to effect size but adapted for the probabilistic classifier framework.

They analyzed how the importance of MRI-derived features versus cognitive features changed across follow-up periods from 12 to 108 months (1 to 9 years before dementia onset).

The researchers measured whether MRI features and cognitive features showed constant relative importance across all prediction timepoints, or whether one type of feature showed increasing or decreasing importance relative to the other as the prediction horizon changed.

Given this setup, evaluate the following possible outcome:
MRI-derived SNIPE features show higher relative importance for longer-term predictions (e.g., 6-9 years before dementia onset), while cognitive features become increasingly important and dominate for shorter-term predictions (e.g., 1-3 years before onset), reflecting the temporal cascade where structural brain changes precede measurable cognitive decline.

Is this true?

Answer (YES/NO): NO